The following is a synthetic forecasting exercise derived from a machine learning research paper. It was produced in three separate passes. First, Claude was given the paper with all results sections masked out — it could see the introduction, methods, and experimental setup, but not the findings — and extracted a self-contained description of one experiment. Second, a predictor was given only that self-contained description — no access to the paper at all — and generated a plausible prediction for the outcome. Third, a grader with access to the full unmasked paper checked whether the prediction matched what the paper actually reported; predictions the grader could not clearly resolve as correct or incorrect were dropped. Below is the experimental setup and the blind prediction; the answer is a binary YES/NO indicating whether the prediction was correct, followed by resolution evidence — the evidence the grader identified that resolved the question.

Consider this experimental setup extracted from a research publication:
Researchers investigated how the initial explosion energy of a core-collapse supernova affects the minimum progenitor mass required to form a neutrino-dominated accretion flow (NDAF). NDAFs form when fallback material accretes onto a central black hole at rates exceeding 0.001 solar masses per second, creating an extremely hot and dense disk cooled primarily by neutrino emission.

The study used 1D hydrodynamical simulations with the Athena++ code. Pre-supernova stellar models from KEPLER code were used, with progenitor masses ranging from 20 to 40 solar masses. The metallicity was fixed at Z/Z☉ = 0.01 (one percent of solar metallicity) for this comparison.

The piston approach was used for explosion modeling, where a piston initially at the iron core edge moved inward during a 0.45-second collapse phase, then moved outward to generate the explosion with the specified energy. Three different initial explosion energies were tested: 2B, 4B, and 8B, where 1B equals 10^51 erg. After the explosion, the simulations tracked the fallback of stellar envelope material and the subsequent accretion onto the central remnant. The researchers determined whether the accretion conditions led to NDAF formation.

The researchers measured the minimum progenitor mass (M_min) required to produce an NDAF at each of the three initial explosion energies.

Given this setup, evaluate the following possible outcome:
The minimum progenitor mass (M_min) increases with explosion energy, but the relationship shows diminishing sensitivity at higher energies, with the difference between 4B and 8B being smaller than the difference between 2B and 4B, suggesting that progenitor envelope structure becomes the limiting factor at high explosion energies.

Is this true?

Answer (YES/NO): NO